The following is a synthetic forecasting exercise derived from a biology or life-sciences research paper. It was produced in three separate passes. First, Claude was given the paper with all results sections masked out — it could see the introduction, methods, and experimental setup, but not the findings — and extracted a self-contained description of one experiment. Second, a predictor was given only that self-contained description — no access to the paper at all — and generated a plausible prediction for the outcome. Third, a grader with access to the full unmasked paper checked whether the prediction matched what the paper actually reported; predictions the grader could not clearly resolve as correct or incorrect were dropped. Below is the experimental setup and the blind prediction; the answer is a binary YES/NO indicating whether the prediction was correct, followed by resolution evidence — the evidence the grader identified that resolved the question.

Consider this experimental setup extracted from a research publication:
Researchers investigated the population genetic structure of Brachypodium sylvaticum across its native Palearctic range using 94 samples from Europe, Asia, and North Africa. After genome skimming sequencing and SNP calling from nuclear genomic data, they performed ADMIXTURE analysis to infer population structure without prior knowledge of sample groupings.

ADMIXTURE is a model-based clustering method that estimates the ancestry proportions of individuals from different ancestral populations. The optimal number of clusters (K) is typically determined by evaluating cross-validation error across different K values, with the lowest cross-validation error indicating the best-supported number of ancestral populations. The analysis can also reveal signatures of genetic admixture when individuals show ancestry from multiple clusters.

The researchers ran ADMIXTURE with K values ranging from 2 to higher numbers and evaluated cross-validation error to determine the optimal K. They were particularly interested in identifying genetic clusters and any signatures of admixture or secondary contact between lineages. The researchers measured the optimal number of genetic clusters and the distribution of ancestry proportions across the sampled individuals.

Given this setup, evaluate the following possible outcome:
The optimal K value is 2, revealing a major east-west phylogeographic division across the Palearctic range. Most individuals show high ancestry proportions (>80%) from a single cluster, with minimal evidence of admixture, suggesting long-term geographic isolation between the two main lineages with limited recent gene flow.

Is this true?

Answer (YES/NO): NO